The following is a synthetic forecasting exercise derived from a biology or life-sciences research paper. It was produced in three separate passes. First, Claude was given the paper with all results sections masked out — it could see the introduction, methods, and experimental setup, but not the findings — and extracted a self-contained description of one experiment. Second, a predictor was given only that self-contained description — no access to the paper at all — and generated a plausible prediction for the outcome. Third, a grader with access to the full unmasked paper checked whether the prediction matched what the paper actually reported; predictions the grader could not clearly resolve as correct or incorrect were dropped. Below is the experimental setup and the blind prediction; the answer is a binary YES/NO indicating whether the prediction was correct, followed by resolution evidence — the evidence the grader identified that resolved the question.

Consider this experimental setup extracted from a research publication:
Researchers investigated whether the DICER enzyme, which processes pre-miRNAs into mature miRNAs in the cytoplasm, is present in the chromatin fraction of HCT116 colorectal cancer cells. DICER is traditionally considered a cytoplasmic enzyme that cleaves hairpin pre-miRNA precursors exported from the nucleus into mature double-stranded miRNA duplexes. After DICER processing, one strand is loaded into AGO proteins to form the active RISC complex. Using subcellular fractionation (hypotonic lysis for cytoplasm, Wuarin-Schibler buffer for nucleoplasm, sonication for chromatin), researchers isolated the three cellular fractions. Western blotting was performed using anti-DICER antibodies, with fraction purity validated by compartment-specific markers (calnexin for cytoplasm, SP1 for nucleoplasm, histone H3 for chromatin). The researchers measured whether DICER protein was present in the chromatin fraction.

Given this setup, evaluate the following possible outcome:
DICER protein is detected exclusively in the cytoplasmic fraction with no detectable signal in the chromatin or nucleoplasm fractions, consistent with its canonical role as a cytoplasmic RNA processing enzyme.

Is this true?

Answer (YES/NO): NO